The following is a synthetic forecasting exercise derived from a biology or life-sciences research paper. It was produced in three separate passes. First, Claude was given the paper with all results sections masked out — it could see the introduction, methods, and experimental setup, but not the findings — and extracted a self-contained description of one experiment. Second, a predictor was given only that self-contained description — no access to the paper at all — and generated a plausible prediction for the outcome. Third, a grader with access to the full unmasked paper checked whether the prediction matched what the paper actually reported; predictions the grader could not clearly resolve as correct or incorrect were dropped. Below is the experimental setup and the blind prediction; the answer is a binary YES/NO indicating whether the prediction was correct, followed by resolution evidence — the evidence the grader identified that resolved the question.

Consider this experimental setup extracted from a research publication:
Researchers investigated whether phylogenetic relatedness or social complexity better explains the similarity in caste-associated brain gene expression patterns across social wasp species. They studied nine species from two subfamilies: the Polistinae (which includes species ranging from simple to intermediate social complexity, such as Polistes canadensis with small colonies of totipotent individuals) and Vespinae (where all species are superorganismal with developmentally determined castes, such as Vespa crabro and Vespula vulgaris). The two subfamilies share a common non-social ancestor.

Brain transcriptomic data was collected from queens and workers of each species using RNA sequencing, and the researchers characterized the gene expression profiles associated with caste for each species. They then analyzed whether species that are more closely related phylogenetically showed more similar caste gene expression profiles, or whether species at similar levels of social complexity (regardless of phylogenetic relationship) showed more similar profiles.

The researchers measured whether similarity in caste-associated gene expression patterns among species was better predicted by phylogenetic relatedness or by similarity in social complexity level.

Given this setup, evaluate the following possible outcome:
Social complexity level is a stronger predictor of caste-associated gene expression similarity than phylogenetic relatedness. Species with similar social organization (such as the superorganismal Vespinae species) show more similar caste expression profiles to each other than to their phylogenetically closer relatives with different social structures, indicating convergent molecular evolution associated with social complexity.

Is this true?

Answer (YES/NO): NO